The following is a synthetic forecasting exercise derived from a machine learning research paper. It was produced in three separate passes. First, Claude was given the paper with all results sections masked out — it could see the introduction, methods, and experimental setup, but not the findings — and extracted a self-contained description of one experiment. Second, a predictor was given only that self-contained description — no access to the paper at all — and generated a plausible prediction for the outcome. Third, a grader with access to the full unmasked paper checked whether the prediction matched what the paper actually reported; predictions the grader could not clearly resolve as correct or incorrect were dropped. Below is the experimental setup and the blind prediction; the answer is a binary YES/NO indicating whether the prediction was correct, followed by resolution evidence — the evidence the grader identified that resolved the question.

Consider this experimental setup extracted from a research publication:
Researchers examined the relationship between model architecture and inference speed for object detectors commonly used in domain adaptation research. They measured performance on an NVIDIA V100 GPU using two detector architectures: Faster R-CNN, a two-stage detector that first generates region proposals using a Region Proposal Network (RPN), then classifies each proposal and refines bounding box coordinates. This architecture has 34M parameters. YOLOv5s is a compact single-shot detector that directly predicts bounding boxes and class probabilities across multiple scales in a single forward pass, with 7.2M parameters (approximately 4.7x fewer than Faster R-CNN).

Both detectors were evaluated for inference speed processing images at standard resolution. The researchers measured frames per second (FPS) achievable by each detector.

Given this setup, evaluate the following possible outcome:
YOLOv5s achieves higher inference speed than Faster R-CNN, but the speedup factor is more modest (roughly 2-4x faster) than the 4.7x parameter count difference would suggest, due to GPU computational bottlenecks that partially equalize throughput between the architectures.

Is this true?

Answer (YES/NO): NO